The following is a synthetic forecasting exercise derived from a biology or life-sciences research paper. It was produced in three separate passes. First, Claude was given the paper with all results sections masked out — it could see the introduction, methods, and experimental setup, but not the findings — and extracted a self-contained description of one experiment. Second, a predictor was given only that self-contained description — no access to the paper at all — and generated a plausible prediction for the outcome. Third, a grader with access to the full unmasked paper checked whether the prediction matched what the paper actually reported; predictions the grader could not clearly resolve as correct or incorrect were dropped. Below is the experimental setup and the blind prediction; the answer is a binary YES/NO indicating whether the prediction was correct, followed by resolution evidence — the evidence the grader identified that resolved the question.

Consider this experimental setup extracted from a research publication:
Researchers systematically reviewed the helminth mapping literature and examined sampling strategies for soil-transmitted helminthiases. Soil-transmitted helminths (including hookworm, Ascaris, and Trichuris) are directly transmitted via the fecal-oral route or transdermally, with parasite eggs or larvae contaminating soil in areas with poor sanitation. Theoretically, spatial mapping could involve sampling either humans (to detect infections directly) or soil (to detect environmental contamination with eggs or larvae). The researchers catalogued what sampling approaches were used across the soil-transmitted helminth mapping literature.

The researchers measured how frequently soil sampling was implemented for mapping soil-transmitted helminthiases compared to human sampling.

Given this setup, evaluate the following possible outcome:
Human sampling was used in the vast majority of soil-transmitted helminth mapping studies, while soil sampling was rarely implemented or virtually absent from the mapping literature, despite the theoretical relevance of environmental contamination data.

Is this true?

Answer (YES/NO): YES